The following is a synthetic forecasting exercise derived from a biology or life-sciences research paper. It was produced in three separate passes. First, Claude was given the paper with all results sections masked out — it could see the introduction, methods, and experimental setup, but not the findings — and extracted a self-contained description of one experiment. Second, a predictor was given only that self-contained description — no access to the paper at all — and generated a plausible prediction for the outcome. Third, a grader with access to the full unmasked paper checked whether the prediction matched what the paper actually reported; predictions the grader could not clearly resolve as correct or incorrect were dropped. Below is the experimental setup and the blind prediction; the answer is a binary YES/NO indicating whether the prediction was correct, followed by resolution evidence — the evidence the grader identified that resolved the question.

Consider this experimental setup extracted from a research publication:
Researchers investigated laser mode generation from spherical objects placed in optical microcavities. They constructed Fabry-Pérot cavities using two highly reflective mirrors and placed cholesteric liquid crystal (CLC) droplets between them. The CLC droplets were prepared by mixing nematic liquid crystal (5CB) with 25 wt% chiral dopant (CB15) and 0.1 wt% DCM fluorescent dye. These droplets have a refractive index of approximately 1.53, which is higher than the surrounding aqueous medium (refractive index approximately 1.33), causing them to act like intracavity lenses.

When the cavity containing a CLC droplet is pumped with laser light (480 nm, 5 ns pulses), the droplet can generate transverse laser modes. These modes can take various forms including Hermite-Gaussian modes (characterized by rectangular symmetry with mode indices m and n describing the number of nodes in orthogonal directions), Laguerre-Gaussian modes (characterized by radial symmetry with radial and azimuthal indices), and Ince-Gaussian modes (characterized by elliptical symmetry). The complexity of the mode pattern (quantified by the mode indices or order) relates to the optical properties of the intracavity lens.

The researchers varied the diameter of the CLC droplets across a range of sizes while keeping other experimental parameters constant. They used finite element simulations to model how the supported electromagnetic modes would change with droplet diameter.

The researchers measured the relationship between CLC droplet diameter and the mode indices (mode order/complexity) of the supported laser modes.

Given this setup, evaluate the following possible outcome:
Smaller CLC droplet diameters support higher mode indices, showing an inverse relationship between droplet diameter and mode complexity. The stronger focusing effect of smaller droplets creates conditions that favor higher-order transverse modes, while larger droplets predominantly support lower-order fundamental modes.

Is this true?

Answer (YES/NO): NO